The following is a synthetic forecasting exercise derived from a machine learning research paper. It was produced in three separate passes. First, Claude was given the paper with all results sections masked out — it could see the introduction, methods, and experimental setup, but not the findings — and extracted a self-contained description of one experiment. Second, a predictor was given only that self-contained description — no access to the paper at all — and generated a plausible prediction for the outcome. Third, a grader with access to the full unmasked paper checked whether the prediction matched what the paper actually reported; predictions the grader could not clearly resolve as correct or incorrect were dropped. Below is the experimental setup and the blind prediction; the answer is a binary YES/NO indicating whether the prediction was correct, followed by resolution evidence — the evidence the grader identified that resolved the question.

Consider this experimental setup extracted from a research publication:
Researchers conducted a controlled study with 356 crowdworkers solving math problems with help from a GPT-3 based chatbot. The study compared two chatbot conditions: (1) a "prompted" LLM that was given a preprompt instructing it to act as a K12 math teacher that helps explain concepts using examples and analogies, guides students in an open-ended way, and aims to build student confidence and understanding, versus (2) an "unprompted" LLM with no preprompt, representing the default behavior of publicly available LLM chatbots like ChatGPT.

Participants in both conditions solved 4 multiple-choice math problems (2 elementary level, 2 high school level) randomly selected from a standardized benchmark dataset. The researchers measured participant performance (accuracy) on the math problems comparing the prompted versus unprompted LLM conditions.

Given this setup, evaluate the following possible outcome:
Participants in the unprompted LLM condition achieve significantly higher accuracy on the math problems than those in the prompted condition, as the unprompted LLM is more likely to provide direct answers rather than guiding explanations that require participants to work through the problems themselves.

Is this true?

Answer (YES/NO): NO